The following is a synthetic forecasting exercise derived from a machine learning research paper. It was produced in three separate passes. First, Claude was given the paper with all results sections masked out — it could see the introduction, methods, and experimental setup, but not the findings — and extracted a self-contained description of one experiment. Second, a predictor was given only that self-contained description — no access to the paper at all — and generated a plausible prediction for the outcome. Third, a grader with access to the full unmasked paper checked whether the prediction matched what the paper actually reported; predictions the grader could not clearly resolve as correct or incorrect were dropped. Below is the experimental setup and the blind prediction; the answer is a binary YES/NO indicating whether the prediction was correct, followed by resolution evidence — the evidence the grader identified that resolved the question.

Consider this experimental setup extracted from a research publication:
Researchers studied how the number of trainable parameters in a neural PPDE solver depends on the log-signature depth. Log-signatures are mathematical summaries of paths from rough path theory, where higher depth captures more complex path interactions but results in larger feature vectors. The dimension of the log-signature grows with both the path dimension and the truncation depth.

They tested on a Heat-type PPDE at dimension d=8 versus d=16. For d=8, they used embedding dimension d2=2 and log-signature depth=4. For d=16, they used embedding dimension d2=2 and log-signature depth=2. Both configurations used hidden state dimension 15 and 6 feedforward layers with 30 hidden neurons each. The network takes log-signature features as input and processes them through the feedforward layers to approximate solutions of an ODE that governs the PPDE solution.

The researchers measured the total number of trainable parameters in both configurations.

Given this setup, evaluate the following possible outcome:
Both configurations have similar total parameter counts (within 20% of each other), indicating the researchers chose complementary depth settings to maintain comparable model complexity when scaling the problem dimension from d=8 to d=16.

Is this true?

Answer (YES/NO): NO